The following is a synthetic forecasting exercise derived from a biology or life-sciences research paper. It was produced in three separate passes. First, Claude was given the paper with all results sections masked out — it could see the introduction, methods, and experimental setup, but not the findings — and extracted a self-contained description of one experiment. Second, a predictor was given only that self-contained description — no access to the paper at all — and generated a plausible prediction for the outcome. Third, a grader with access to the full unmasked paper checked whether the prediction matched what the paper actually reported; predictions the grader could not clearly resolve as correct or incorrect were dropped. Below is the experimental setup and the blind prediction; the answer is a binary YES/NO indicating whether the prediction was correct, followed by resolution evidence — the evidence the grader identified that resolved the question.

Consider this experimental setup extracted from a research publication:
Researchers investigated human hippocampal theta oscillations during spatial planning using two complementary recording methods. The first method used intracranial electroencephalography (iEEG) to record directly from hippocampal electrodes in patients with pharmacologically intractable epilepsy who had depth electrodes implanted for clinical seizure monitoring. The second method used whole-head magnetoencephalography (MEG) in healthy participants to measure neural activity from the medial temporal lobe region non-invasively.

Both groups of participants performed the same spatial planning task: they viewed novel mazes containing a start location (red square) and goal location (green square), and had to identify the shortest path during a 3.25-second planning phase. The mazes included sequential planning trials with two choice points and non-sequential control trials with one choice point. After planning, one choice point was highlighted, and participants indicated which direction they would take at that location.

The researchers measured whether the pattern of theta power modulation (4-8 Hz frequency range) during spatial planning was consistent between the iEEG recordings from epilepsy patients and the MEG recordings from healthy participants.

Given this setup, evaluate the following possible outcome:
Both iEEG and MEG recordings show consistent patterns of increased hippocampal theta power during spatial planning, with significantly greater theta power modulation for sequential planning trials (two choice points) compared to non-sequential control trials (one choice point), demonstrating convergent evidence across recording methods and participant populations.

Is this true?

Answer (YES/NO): NO